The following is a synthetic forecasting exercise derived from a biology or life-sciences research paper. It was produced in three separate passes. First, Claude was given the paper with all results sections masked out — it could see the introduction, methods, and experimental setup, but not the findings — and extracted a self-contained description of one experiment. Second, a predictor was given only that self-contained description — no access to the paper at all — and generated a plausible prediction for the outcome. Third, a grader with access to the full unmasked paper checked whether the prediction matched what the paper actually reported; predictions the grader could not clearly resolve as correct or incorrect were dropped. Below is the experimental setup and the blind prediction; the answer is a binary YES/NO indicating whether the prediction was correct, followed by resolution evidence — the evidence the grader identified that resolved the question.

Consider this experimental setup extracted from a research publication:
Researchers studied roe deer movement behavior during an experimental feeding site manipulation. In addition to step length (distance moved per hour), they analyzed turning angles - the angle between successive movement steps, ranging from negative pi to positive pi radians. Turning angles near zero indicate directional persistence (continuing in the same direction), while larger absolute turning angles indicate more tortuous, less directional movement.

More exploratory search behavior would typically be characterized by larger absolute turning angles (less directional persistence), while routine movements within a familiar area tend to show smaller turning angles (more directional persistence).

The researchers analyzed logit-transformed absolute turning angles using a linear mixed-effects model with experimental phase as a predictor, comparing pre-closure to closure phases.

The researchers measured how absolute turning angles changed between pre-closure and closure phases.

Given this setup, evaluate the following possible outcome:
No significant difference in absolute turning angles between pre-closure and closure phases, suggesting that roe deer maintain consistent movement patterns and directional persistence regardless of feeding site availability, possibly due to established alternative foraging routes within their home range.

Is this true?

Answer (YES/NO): NO